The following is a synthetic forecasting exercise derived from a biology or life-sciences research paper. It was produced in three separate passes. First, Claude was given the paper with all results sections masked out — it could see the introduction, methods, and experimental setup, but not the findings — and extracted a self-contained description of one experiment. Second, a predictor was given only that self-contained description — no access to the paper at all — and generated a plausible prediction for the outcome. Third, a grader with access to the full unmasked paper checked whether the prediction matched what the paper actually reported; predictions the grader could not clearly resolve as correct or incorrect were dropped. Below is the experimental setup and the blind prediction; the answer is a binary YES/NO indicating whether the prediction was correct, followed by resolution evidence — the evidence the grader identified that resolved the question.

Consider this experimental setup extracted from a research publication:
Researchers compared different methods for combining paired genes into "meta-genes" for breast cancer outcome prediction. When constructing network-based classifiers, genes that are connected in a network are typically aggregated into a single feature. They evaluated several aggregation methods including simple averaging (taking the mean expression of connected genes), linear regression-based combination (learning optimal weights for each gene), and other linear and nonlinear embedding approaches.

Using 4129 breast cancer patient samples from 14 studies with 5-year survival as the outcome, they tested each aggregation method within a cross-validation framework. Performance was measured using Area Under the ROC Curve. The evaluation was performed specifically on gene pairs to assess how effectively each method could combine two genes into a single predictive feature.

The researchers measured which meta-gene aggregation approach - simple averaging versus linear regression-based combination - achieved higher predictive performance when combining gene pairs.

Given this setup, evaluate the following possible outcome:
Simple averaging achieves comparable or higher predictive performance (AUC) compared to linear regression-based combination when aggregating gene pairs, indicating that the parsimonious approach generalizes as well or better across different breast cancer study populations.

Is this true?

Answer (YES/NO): NO